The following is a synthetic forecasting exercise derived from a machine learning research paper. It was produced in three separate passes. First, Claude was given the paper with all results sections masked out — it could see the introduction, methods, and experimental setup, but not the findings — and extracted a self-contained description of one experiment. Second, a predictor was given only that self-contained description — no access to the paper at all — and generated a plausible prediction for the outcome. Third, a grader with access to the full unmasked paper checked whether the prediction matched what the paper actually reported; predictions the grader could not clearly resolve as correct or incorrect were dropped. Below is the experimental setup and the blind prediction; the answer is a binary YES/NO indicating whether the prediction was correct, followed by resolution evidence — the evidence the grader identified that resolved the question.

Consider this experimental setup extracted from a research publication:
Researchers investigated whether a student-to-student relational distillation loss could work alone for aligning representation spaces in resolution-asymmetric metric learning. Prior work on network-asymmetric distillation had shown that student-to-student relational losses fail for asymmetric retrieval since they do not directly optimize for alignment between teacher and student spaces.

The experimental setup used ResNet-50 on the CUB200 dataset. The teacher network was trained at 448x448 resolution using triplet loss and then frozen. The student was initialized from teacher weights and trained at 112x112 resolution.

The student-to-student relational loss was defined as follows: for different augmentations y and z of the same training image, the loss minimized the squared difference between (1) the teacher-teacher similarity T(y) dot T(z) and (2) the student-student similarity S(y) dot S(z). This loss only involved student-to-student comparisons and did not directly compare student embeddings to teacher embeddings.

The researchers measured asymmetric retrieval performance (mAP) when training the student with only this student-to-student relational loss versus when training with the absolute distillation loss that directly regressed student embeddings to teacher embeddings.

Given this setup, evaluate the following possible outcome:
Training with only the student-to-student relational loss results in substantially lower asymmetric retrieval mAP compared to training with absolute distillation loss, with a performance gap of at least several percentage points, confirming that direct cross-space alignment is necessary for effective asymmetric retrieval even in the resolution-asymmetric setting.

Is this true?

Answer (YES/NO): NO